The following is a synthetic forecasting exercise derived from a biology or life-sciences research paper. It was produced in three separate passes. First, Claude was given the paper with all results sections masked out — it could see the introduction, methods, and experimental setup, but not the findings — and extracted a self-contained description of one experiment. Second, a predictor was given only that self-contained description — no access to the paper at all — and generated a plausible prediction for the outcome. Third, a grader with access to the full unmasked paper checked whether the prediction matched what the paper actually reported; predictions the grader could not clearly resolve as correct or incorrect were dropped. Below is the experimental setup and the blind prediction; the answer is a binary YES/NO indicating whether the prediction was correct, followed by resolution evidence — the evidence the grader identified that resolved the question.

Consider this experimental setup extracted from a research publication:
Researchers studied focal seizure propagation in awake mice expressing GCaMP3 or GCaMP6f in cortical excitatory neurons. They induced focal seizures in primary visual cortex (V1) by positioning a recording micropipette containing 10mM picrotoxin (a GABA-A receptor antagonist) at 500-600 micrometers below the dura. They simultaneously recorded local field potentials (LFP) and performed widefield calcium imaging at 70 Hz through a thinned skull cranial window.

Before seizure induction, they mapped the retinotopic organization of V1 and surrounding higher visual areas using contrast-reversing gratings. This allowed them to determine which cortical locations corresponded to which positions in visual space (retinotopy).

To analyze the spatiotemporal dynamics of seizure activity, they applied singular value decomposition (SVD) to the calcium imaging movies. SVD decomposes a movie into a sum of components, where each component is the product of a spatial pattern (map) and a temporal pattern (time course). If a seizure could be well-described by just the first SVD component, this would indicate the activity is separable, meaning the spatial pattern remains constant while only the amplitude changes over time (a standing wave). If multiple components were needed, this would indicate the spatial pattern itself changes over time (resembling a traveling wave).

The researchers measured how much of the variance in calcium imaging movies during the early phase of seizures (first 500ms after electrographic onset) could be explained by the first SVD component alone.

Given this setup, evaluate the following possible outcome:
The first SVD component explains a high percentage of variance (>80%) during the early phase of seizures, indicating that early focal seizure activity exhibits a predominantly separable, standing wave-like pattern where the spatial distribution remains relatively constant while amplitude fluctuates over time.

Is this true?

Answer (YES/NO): YES